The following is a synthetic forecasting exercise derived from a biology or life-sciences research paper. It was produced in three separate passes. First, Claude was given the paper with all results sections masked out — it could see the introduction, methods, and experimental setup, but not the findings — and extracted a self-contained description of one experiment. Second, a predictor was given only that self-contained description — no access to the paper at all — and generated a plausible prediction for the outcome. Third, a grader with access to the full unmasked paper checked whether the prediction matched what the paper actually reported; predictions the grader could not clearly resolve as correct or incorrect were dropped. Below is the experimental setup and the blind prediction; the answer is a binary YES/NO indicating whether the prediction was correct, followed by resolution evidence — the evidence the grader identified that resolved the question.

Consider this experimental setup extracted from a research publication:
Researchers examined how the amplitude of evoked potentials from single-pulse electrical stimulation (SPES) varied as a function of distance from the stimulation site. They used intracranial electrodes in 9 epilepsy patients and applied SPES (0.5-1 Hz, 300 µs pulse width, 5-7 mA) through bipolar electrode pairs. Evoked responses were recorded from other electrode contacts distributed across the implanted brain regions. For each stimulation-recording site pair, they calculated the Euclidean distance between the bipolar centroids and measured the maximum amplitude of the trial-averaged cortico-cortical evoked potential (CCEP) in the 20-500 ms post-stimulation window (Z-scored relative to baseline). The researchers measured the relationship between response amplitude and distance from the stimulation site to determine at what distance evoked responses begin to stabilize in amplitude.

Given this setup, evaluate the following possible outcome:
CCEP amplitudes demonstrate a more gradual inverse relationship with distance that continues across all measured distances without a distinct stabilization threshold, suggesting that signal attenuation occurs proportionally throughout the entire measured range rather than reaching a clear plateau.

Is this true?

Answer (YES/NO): NO